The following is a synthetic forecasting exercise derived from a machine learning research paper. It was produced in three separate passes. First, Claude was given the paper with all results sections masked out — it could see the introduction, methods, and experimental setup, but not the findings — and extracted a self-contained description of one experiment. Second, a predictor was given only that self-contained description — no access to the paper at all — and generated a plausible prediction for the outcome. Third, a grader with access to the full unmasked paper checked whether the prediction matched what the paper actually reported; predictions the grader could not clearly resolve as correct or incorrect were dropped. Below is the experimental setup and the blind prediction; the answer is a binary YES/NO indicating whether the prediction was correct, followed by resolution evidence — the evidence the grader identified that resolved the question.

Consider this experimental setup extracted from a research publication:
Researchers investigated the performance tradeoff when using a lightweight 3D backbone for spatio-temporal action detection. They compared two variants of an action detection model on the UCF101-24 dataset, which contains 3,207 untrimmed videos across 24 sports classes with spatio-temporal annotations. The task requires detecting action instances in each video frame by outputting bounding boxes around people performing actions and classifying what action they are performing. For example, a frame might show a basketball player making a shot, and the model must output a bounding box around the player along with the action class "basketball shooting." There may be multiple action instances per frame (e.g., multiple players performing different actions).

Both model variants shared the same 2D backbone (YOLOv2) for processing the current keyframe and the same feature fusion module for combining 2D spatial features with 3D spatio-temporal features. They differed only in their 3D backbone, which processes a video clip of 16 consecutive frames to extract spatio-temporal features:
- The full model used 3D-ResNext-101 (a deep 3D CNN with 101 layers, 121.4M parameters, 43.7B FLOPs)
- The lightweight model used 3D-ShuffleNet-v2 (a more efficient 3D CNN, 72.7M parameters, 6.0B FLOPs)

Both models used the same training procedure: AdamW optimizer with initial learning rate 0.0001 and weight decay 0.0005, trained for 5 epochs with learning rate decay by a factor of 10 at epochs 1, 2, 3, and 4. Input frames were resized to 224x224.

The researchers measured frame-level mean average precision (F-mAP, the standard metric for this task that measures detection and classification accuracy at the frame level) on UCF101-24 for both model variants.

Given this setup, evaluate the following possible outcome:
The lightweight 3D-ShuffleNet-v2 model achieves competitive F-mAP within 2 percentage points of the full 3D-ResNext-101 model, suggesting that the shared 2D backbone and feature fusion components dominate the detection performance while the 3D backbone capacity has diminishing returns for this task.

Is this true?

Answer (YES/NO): NO